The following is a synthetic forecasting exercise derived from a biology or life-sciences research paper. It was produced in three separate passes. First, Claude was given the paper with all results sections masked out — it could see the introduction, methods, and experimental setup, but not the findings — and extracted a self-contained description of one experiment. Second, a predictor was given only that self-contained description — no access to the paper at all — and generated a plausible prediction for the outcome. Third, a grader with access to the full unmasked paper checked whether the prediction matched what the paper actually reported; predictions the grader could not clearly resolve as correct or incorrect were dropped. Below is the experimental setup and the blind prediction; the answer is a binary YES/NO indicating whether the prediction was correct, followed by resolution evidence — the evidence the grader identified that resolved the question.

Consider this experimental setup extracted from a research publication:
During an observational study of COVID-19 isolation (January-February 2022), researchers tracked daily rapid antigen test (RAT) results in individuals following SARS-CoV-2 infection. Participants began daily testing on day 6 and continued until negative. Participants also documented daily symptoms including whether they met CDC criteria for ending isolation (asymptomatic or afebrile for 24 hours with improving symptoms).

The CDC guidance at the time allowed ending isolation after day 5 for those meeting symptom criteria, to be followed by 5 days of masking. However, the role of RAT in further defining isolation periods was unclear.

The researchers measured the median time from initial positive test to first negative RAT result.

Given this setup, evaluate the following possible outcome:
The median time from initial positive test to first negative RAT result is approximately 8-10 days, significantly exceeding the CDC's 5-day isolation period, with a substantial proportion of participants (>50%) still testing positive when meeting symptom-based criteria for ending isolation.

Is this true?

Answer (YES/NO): YES